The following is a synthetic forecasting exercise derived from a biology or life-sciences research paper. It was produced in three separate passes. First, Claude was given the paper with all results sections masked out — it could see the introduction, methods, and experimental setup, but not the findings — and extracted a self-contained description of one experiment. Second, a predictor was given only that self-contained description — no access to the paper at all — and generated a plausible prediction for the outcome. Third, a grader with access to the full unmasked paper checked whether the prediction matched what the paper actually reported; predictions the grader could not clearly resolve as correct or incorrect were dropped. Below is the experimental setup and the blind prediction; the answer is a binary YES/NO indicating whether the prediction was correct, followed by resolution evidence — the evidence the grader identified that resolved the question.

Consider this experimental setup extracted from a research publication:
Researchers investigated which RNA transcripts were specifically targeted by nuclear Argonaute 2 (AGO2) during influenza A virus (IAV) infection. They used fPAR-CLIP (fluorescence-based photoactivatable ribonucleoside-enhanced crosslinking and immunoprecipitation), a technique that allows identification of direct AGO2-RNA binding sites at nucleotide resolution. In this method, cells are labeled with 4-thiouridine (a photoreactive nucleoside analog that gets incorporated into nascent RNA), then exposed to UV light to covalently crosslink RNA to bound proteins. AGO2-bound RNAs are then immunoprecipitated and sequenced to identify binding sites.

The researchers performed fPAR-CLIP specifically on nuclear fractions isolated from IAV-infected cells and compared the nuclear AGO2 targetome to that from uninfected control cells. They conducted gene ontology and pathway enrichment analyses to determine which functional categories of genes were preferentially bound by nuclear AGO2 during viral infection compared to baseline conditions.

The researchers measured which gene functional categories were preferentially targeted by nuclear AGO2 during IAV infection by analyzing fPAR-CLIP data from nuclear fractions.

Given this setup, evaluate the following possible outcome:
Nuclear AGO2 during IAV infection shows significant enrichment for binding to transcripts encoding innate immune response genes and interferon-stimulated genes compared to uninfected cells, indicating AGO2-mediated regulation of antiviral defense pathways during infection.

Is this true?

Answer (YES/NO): YES